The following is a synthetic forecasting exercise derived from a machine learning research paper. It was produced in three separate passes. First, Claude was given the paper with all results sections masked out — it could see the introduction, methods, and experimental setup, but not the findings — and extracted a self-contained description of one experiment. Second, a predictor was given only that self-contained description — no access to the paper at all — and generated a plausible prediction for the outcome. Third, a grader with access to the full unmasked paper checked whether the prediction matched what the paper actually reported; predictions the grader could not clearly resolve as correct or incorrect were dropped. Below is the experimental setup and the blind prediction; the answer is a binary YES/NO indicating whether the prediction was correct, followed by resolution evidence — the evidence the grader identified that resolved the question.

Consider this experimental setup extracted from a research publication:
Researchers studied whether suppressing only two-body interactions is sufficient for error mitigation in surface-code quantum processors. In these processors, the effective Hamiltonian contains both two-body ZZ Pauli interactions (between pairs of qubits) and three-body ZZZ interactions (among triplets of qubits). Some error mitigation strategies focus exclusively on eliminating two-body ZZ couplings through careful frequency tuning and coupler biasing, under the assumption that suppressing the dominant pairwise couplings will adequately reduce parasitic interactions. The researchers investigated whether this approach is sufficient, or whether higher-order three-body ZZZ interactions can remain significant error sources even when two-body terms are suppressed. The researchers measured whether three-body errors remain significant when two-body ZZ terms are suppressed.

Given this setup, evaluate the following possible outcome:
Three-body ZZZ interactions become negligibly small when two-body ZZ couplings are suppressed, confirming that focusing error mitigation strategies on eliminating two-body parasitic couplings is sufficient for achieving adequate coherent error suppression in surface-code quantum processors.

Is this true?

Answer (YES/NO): NO